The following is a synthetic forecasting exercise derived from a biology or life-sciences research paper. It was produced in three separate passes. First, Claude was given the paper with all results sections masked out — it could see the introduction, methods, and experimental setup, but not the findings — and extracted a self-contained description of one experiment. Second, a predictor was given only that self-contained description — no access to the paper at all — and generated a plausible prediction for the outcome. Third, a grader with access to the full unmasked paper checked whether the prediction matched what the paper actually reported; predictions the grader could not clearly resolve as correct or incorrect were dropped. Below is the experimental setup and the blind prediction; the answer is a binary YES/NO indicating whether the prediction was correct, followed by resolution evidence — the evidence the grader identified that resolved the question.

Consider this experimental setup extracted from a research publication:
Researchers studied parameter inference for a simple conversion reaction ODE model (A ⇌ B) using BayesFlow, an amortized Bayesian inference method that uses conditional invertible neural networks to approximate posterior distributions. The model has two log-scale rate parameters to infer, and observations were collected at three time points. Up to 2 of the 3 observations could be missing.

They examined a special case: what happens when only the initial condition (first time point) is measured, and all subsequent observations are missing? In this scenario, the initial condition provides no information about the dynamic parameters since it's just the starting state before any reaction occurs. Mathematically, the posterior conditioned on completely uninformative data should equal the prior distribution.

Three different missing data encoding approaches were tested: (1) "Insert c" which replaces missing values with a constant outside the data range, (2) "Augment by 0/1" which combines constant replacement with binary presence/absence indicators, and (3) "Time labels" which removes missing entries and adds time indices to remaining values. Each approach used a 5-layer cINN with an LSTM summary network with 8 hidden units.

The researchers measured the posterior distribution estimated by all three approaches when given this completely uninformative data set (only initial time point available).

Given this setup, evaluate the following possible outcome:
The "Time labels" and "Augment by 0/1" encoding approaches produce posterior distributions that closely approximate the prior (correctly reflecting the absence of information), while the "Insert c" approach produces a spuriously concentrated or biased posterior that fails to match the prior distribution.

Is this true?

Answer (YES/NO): NO